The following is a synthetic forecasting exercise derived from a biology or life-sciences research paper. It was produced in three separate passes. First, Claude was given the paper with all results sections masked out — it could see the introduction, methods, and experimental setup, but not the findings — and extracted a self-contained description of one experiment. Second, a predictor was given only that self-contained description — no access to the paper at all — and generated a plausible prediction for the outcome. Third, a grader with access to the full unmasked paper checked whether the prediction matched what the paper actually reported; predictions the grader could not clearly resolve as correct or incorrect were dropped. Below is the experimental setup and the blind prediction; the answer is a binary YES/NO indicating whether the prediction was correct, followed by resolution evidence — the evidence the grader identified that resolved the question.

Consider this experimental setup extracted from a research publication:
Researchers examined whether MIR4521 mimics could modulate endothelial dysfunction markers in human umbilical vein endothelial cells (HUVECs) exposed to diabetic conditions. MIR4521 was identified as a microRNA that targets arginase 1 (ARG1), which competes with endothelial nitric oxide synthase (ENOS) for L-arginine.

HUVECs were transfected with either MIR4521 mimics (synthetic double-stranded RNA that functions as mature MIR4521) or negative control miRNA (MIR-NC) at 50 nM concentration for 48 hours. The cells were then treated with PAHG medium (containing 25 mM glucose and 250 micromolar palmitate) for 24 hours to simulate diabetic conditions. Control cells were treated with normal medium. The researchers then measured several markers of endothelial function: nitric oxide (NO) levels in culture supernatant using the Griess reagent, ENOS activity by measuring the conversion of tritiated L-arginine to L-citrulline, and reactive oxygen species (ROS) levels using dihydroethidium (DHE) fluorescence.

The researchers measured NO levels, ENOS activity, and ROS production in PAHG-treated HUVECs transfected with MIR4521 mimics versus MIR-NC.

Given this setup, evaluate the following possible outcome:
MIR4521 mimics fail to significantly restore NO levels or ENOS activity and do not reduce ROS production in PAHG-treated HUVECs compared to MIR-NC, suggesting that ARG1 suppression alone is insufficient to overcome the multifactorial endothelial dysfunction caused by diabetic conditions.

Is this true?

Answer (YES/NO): NO